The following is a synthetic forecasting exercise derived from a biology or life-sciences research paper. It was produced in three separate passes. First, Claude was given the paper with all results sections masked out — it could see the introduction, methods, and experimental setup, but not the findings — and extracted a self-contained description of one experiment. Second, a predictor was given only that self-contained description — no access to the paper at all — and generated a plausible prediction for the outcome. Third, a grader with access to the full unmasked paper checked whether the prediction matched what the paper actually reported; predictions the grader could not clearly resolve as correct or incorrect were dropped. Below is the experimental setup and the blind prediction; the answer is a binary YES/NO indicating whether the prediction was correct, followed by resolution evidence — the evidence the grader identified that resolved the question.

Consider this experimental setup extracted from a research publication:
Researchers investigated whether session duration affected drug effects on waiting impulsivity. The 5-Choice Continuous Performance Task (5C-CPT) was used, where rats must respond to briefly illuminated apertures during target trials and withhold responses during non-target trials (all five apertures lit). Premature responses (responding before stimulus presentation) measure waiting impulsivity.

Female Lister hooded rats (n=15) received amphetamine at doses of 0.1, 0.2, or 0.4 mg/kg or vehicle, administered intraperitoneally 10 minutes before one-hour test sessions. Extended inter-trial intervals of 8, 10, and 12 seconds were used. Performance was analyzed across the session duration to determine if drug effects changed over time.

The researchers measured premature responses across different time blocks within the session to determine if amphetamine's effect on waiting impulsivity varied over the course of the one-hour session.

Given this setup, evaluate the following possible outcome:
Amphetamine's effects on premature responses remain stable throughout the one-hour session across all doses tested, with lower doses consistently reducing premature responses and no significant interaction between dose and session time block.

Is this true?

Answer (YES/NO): NO